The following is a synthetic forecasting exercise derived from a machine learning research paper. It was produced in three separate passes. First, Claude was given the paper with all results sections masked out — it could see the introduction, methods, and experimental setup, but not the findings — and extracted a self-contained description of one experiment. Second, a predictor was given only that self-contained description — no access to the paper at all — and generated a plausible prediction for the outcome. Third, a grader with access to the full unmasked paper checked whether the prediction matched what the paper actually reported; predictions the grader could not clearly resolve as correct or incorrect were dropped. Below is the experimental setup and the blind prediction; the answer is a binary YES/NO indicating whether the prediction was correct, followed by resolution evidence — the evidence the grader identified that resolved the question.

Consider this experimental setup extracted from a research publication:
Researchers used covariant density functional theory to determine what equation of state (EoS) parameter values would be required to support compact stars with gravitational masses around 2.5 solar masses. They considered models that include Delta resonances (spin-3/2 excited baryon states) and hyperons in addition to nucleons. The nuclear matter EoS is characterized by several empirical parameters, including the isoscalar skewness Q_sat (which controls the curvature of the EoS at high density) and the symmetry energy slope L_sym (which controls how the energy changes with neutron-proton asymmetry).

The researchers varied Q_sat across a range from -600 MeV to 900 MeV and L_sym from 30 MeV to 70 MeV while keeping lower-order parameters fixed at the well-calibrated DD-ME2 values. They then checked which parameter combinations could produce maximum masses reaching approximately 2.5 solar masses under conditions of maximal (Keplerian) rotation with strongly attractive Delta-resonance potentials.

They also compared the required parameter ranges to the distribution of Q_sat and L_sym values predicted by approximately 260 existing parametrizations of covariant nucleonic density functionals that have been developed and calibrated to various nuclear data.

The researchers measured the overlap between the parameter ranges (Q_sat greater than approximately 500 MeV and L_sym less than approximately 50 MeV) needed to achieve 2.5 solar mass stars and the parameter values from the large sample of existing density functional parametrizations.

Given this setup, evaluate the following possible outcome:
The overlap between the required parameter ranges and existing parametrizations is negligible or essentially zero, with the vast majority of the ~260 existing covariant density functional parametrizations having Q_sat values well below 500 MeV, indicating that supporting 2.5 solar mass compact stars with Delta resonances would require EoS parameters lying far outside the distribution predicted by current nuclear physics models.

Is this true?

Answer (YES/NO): YES